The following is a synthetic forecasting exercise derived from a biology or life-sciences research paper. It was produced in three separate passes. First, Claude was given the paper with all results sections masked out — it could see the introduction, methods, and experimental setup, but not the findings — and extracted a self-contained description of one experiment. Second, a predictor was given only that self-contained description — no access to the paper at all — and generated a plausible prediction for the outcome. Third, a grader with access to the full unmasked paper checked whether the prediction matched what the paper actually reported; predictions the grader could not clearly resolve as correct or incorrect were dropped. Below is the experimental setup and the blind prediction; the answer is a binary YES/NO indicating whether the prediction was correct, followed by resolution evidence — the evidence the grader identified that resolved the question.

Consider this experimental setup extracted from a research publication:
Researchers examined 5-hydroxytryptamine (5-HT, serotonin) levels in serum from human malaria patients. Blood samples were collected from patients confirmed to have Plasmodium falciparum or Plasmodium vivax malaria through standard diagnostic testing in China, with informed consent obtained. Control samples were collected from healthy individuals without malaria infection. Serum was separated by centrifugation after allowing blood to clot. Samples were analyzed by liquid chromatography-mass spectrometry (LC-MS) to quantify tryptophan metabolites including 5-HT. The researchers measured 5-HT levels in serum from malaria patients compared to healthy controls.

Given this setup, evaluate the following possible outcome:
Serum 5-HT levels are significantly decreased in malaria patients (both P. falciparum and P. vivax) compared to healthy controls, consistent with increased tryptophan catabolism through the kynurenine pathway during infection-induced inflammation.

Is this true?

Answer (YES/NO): YES